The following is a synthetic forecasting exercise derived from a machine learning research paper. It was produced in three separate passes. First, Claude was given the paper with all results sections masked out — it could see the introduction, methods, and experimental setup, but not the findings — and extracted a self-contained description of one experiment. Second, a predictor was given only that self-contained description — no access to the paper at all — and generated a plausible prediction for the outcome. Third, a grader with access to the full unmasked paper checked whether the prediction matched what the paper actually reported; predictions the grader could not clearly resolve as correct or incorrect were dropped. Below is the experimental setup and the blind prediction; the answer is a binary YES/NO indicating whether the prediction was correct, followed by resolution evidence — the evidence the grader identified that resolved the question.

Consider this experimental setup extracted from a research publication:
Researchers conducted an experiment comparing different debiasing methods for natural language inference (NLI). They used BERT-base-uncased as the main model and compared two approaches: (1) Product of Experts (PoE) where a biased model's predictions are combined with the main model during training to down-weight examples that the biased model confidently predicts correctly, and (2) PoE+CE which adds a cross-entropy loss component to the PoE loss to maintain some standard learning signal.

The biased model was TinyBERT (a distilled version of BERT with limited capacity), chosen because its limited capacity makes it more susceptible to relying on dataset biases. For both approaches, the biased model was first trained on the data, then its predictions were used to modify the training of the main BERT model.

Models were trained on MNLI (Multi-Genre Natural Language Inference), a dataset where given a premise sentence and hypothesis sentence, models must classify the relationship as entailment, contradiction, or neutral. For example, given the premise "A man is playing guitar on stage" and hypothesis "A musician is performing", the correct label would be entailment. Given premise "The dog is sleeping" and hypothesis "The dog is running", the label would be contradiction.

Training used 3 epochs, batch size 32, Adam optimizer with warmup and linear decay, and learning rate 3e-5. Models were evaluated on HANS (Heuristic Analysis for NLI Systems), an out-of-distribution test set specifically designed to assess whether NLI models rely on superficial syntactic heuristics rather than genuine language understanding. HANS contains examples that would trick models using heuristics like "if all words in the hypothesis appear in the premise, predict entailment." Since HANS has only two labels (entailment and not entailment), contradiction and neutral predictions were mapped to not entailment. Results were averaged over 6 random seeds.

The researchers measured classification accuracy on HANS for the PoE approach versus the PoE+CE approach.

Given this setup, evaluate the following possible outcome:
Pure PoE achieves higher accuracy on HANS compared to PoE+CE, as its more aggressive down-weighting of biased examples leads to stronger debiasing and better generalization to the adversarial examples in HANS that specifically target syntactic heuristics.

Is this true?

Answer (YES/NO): YES